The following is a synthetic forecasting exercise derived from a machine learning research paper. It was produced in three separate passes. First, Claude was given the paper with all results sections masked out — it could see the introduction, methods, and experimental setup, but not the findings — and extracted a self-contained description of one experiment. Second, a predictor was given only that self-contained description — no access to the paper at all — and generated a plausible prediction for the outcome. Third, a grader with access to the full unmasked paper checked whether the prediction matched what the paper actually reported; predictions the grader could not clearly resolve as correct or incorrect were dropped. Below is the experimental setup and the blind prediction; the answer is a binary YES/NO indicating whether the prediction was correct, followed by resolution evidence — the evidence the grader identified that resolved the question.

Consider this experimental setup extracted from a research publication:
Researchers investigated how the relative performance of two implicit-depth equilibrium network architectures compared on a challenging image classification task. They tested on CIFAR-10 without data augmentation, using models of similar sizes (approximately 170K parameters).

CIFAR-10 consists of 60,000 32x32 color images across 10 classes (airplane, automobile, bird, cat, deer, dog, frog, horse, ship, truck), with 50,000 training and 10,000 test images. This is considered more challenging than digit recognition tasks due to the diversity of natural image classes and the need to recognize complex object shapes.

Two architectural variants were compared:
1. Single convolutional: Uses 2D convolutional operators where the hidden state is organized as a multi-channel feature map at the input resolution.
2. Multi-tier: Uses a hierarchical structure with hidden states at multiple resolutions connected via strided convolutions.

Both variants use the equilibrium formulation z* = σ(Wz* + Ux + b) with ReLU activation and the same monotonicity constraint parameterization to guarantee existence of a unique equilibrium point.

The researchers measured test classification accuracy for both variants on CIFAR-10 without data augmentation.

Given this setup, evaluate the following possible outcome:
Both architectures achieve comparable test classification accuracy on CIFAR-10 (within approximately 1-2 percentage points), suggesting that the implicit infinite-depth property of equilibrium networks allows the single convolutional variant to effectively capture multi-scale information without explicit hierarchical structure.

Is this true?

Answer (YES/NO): YES